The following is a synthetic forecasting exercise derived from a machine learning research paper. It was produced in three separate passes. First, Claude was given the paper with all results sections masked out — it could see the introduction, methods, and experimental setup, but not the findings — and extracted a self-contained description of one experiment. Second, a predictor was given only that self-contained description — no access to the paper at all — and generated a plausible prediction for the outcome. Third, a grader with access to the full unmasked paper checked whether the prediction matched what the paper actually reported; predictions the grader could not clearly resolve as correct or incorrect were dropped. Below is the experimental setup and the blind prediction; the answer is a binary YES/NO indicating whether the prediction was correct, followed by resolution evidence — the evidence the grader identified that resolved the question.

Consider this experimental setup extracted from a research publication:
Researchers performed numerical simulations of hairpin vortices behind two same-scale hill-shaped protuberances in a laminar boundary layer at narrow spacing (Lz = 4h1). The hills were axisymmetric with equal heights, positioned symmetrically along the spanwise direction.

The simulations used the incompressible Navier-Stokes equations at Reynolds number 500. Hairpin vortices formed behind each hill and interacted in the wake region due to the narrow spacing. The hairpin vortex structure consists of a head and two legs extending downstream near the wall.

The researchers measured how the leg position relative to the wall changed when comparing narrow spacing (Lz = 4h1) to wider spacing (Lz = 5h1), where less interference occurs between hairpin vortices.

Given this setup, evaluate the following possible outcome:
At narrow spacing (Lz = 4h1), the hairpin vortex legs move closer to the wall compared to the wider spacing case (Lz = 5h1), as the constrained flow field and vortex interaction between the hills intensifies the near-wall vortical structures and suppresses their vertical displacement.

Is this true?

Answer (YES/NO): YES